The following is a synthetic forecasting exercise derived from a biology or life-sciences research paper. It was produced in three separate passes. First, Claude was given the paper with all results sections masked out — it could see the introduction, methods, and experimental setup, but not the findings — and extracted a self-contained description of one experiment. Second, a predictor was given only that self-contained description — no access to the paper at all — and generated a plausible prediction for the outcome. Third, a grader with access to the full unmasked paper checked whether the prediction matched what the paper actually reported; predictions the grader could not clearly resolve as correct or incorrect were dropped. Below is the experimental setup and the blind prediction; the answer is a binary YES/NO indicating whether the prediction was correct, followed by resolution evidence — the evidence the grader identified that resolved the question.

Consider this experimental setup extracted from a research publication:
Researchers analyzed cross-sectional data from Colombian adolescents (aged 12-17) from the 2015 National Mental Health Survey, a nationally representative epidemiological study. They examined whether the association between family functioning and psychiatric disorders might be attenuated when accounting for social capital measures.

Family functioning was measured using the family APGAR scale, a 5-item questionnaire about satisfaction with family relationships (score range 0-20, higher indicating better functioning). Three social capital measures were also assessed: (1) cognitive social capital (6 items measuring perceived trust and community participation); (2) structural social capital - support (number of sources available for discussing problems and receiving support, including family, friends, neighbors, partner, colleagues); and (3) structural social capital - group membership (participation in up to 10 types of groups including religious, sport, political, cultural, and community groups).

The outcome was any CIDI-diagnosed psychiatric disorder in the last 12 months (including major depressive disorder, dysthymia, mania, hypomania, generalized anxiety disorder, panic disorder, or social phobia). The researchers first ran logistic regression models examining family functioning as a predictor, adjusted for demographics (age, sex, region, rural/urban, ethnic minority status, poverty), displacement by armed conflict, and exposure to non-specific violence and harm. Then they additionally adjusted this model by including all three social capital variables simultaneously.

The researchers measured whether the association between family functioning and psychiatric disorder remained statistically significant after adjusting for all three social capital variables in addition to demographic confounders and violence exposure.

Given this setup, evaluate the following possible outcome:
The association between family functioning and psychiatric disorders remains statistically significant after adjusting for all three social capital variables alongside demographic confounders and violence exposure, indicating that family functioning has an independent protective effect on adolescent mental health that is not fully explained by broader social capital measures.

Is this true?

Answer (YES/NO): YES